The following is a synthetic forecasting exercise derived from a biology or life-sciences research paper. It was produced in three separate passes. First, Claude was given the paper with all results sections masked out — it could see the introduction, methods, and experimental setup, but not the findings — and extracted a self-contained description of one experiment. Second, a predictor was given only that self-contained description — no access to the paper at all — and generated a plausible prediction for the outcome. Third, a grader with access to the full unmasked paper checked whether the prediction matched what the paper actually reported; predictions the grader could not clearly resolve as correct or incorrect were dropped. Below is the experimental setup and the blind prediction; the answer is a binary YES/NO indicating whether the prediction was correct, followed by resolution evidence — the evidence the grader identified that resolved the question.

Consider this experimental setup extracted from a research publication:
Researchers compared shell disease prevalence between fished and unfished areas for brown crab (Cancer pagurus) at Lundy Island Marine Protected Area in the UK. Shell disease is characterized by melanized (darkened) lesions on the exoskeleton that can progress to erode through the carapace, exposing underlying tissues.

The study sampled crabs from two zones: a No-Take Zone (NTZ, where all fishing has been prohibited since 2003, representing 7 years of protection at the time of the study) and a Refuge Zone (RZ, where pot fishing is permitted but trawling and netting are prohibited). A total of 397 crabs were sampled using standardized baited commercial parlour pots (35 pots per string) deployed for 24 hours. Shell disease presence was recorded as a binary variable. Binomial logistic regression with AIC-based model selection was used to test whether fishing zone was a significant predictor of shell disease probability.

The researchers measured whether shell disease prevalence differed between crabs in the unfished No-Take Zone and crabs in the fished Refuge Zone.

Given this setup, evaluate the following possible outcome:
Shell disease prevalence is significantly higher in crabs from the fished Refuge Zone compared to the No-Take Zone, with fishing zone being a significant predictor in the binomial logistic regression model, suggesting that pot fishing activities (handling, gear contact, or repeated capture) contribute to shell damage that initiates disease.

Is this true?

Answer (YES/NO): NO